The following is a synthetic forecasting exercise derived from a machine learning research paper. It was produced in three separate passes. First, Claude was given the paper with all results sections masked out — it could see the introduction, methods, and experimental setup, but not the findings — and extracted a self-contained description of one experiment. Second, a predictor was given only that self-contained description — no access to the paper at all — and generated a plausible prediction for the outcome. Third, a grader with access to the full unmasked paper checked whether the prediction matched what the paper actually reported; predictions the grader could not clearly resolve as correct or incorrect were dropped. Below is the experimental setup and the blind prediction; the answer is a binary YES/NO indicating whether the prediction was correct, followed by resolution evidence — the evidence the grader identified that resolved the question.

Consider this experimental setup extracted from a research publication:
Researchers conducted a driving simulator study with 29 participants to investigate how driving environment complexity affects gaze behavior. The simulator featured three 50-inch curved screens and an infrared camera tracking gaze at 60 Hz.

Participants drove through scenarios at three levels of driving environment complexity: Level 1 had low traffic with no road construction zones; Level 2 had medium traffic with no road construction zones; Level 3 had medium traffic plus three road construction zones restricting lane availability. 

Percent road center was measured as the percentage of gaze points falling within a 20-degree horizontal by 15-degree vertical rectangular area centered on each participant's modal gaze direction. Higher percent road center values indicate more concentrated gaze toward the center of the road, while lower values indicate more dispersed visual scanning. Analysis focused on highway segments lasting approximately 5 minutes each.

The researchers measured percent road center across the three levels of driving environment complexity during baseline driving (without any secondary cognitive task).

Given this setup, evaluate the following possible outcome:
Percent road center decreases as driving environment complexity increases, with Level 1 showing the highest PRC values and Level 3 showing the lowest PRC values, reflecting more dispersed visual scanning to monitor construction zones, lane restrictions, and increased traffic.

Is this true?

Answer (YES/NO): NO